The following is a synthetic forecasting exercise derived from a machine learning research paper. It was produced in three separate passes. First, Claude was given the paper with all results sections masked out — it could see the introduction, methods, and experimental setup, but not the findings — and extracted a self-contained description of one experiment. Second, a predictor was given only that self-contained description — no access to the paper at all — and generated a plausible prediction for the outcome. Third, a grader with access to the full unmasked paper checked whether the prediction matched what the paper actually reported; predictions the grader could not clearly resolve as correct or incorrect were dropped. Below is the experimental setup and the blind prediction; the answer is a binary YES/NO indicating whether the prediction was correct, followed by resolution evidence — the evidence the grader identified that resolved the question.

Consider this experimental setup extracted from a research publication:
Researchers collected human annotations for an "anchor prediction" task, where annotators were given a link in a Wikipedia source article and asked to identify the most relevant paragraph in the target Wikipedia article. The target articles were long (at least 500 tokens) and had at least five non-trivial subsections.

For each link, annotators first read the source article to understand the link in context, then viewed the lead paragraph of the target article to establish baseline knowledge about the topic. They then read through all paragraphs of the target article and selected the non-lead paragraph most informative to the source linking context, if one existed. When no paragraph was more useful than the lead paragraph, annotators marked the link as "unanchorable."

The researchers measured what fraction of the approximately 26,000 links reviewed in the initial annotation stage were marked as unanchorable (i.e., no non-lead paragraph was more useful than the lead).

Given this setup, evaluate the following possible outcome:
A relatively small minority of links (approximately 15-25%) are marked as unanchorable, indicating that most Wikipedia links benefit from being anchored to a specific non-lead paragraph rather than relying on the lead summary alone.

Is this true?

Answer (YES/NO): NO